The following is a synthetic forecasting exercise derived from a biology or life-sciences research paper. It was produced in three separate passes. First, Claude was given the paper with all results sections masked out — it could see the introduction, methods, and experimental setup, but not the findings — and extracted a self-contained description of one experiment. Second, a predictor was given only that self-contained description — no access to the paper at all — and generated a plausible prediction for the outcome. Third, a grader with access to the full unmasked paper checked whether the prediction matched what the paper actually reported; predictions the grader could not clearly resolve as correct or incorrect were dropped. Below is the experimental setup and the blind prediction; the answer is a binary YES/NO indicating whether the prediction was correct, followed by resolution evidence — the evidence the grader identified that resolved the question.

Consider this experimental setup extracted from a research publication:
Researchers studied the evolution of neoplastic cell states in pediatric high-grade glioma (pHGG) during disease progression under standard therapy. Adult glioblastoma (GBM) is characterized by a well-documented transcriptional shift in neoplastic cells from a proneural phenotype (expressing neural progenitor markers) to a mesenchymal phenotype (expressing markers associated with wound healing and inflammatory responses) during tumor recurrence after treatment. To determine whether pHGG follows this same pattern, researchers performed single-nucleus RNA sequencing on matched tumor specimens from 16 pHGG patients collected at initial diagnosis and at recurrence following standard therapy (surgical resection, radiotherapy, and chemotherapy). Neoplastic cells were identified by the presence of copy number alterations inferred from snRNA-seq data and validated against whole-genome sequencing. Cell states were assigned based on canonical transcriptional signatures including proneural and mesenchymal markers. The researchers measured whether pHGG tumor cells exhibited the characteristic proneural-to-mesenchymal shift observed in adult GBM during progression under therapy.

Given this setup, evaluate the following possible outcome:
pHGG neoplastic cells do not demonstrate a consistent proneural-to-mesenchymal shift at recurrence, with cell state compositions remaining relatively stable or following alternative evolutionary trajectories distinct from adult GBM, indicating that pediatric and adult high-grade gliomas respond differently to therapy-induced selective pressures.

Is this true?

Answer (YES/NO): YES